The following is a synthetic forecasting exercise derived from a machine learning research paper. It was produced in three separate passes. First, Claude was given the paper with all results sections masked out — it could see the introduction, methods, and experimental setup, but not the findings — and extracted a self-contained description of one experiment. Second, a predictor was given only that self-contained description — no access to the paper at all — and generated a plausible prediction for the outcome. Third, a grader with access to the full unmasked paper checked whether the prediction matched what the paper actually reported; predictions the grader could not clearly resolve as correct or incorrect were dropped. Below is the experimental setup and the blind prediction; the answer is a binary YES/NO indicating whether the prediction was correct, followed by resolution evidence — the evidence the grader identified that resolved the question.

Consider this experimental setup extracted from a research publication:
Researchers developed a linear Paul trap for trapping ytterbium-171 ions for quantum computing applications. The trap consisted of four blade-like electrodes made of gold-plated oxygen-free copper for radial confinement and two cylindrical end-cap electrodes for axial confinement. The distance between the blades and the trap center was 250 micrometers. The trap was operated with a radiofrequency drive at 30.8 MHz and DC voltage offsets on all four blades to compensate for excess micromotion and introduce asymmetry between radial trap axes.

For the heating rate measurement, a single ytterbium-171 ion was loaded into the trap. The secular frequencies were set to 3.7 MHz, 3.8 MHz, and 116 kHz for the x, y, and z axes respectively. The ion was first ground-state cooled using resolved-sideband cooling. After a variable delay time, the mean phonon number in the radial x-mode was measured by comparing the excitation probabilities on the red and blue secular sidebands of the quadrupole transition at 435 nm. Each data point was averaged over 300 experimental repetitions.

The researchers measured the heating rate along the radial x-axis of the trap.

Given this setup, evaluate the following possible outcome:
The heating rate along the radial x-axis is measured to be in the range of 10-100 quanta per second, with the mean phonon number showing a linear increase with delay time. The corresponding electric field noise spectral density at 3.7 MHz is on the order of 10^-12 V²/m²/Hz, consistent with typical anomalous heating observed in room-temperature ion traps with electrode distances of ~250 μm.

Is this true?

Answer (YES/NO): YES